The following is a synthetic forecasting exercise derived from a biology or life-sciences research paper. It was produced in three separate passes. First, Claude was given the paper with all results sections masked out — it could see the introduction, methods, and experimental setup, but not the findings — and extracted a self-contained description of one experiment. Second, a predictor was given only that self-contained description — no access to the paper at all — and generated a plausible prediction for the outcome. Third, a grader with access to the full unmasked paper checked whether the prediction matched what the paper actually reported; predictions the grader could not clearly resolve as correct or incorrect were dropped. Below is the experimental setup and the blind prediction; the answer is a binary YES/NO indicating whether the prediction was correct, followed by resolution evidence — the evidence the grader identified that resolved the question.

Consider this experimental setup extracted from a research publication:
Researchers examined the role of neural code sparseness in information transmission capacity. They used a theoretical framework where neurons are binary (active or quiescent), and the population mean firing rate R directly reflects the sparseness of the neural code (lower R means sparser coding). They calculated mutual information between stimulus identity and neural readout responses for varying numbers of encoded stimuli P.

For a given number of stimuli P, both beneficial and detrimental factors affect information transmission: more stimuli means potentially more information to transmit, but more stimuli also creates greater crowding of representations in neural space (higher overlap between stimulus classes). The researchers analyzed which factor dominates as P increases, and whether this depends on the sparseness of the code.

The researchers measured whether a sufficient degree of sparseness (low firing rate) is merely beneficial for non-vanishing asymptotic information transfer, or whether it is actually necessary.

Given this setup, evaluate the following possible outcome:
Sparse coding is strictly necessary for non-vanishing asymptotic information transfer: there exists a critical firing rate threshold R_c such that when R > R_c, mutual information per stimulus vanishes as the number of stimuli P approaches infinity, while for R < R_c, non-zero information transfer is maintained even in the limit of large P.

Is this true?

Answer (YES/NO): YES